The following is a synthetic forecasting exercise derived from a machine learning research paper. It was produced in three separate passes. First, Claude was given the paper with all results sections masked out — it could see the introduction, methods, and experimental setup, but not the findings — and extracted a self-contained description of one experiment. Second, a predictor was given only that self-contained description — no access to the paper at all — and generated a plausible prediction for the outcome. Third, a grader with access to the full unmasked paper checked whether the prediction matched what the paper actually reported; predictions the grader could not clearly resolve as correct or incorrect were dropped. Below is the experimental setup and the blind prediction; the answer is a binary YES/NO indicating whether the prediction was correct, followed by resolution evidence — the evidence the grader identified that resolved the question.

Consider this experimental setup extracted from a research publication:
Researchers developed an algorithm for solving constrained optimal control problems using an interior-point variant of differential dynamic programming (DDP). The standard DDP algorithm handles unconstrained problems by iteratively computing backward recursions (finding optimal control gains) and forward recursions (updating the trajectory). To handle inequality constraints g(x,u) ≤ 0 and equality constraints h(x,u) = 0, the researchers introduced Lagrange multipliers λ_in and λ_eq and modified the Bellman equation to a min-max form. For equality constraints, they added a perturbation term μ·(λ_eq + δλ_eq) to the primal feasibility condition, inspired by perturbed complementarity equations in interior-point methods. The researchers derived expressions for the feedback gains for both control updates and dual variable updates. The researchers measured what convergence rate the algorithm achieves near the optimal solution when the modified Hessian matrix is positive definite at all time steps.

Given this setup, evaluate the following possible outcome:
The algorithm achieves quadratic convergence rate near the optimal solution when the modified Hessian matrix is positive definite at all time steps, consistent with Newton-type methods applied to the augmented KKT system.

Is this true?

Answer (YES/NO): YES